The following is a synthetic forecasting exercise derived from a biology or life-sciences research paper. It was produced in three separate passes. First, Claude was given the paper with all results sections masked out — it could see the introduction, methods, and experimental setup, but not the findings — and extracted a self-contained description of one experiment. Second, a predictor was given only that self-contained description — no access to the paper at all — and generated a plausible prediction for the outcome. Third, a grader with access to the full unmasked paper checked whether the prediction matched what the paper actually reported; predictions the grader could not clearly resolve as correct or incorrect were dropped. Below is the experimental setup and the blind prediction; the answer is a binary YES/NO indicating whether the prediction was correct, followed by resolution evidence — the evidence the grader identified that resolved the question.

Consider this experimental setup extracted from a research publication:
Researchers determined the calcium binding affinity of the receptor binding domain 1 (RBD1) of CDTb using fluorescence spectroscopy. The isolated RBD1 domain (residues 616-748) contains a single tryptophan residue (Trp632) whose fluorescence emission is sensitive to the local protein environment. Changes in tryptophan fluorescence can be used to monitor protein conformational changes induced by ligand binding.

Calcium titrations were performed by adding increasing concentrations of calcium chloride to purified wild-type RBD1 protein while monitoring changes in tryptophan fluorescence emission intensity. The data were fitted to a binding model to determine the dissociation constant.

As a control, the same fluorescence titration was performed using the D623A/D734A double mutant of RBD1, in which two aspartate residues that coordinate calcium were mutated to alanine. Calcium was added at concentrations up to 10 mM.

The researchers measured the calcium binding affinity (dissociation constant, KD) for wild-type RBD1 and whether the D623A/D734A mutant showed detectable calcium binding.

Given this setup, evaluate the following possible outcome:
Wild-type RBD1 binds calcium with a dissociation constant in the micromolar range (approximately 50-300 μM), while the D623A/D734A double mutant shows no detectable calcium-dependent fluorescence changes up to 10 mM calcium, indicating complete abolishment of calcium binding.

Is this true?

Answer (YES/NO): YES